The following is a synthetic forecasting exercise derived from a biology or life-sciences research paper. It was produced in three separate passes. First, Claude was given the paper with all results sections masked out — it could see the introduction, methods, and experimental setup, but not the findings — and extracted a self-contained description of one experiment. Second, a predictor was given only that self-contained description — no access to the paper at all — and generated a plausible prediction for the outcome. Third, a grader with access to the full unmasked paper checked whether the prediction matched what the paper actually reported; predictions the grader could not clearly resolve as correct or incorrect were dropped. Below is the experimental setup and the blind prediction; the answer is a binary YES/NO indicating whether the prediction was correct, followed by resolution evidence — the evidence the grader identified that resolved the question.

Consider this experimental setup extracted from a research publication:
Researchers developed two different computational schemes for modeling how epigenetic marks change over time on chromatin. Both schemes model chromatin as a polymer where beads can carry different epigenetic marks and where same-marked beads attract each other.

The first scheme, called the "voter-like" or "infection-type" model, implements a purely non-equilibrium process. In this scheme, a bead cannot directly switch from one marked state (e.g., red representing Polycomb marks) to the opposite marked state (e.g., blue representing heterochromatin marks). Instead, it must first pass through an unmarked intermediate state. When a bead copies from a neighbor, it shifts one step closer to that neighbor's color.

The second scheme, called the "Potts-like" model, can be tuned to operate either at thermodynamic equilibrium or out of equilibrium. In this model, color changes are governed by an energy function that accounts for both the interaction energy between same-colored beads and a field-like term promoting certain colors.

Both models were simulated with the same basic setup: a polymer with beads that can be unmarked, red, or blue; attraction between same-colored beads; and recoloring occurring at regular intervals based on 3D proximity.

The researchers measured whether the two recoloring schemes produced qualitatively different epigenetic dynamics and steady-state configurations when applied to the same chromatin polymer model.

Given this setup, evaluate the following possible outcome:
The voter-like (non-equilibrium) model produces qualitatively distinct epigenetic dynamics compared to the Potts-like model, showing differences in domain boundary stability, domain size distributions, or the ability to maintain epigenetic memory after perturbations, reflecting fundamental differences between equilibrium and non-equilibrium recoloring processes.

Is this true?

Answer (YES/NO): NO